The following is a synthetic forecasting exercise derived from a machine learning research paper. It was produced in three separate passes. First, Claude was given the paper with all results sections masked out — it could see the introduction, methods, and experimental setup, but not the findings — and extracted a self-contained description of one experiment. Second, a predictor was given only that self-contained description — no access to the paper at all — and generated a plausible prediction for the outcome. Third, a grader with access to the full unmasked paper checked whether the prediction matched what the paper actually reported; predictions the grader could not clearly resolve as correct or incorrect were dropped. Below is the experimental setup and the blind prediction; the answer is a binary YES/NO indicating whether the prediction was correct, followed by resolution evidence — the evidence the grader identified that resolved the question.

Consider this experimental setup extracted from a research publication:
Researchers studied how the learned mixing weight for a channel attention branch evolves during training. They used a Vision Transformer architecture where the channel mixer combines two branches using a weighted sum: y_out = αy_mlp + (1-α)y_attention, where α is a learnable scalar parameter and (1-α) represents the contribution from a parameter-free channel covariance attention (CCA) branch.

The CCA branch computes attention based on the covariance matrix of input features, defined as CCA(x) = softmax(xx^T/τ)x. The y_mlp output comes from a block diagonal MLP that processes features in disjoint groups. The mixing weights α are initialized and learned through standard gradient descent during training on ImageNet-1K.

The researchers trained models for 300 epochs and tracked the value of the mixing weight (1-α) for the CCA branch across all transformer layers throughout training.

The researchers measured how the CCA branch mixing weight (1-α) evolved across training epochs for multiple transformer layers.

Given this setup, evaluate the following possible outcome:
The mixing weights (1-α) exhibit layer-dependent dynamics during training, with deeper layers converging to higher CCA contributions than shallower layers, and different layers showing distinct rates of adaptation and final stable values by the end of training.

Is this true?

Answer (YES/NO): NO